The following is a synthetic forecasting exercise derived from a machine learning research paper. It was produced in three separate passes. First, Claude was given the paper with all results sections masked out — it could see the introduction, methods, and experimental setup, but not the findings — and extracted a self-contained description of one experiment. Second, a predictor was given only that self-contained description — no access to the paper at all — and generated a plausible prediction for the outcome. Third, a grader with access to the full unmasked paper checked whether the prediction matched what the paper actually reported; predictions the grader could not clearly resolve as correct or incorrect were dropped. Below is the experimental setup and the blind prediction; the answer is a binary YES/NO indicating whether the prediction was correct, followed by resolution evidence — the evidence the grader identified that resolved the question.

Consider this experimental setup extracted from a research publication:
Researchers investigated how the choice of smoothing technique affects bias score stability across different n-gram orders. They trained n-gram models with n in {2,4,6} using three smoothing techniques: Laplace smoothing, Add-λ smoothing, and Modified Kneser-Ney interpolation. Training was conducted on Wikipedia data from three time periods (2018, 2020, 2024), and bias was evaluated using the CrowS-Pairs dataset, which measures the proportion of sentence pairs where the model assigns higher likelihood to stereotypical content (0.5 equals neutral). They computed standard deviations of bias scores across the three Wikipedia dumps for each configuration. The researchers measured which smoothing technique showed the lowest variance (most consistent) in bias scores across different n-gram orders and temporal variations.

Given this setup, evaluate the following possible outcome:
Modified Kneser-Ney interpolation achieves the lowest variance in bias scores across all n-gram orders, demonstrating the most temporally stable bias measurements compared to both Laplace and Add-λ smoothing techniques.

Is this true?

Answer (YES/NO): YES